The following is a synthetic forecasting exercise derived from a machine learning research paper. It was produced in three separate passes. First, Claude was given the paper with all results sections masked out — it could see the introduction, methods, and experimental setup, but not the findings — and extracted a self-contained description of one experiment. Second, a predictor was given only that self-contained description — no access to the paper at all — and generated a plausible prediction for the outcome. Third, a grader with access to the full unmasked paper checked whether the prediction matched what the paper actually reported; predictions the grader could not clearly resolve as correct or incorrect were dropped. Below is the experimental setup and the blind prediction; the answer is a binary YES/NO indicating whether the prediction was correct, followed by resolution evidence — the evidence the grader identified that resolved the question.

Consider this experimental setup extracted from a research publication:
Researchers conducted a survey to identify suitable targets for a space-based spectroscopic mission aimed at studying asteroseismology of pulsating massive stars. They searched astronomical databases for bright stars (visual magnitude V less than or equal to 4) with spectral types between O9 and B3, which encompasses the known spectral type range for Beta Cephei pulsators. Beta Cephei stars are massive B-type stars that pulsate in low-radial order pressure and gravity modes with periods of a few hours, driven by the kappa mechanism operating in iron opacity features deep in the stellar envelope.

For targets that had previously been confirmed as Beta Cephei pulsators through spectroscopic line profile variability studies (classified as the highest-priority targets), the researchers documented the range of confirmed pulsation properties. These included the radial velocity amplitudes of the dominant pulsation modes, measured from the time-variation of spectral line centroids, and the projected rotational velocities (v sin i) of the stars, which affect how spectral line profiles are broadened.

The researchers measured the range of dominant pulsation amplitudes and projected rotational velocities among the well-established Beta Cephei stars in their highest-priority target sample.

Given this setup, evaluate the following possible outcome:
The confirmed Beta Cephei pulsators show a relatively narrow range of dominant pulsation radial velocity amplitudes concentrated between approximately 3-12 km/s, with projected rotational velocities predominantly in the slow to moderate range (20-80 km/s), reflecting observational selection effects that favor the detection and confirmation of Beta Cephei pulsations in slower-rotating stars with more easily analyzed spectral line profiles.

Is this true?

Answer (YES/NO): NO